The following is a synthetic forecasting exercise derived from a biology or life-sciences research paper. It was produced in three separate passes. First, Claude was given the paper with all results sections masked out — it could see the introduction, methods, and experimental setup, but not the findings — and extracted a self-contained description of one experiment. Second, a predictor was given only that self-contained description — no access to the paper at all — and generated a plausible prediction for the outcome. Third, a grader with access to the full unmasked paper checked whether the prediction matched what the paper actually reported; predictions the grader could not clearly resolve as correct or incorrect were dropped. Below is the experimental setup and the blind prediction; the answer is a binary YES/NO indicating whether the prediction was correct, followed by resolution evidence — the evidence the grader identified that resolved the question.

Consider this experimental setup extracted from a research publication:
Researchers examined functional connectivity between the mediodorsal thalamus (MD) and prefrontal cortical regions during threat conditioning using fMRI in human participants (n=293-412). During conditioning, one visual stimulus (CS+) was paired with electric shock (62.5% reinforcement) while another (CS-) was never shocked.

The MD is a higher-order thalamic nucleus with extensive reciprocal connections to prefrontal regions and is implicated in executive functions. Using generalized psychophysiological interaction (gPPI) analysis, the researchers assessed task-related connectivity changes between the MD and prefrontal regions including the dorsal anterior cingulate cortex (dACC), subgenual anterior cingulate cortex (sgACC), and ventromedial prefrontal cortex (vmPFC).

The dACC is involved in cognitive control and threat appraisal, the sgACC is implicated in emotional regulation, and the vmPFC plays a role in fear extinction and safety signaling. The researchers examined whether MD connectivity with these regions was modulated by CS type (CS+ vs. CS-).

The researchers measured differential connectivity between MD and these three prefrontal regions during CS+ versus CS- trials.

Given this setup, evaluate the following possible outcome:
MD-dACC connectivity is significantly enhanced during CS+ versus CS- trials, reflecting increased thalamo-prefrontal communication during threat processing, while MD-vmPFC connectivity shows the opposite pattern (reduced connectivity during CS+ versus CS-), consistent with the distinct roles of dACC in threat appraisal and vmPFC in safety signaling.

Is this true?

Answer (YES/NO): NO